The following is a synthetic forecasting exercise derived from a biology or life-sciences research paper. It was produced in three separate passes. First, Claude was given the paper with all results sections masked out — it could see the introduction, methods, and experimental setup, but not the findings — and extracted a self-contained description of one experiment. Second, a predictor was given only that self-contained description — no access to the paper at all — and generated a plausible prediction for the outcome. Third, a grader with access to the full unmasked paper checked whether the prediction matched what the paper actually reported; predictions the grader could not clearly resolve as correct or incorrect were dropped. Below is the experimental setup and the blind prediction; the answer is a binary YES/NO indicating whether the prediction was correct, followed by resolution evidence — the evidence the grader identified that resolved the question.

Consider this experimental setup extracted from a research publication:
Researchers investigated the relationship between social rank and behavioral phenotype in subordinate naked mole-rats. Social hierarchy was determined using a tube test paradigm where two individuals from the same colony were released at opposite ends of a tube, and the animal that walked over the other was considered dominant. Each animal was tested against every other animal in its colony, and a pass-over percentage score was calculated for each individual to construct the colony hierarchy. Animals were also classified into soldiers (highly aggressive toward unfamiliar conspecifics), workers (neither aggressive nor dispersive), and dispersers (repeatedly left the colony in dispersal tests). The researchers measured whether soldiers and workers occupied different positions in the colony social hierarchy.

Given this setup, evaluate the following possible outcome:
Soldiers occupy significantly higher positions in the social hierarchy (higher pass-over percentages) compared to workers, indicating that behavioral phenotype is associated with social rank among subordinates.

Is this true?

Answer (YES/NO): YES